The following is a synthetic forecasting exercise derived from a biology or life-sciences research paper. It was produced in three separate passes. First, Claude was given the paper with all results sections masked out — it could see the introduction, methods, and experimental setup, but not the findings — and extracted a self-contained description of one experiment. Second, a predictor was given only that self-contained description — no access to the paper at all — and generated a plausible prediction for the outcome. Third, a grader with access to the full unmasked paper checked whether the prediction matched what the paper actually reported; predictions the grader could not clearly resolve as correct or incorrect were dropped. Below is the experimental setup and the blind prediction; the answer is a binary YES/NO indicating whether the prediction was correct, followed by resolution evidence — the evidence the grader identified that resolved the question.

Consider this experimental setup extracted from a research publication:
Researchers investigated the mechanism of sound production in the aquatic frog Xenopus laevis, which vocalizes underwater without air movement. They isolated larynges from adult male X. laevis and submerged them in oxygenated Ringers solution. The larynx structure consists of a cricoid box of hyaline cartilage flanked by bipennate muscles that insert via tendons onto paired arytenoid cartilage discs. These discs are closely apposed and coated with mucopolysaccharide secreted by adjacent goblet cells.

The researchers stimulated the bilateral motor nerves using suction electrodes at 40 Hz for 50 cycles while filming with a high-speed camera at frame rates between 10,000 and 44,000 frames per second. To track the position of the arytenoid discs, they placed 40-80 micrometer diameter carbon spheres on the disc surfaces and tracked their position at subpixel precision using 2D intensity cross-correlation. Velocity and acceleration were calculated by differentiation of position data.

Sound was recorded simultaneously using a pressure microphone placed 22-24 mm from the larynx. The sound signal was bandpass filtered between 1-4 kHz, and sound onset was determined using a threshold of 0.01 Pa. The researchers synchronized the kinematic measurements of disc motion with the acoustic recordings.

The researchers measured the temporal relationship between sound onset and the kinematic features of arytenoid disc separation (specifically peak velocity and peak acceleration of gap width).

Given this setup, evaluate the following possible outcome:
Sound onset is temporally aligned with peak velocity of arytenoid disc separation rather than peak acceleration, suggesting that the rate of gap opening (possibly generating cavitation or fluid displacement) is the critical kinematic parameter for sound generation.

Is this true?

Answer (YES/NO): NO